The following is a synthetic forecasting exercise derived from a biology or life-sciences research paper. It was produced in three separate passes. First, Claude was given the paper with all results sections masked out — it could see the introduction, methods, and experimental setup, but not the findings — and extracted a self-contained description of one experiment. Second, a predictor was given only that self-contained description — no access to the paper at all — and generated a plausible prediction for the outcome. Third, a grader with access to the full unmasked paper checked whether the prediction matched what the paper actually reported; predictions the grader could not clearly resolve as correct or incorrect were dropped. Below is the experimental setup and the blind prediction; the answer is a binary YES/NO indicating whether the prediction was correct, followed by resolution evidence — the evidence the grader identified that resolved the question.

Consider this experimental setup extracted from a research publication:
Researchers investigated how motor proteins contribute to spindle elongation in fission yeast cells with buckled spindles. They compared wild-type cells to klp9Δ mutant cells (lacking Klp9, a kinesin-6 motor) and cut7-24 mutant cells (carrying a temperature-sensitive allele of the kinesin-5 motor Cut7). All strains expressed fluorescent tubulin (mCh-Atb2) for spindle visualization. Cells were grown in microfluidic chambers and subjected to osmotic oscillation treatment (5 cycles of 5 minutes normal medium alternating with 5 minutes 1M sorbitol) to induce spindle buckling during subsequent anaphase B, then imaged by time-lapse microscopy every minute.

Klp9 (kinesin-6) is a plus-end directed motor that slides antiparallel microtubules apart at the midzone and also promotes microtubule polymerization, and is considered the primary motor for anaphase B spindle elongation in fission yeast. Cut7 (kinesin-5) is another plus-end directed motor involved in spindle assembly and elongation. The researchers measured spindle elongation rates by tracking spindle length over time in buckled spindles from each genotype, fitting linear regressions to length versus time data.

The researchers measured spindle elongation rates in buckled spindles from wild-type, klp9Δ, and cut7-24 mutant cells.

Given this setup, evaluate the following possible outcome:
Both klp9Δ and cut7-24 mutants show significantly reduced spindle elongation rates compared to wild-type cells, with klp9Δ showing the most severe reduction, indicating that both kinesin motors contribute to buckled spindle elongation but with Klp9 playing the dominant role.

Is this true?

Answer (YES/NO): NO